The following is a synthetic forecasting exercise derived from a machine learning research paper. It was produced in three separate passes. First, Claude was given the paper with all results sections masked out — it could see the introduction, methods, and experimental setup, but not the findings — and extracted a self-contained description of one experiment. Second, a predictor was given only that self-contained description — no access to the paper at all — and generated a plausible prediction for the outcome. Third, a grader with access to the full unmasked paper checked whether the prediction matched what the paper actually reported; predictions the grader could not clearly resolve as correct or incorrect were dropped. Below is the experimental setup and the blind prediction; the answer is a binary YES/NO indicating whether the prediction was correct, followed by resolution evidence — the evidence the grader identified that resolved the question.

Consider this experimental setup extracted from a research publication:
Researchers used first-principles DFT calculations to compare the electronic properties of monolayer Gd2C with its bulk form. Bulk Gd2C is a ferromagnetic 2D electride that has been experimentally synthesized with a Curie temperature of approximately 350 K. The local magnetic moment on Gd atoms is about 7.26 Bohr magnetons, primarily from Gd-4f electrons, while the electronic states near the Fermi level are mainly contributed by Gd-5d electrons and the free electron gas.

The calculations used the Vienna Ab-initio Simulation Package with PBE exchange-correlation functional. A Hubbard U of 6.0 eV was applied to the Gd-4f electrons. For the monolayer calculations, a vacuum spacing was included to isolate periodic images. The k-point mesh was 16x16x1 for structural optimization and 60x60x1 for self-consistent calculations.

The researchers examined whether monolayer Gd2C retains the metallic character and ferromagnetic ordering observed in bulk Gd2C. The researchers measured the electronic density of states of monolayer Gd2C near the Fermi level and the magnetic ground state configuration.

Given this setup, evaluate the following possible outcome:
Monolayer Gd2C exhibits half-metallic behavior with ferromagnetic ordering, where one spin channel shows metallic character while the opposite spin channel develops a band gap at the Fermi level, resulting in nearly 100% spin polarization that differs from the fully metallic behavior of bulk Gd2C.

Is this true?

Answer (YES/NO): NO